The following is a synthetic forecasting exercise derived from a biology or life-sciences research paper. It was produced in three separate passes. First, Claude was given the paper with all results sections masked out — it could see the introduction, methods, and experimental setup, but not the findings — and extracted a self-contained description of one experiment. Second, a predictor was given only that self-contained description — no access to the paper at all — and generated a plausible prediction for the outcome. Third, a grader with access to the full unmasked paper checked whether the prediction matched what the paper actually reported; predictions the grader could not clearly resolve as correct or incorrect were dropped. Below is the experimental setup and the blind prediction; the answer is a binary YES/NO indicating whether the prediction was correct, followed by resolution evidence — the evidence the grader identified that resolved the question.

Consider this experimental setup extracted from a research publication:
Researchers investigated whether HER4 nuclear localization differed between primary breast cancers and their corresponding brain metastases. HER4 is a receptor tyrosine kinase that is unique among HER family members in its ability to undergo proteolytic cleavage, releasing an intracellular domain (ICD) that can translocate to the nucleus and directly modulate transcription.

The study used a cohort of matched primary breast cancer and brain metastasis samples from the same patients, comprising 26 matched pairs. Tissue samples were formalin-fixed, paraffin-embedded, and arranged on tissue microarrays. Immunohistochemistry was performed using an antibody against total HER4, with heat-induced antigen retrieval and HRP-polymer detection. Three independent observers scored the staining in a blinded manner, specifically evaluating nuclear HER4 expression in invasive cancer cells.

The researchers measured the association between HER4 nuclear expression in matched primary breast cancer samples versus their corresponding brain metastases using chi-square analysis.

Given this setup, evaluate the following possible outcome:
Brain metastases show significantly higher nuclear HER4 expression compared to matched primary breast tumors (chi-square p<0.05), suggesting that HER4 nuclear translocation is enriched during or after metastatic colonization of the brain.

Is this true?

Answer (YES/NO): YES